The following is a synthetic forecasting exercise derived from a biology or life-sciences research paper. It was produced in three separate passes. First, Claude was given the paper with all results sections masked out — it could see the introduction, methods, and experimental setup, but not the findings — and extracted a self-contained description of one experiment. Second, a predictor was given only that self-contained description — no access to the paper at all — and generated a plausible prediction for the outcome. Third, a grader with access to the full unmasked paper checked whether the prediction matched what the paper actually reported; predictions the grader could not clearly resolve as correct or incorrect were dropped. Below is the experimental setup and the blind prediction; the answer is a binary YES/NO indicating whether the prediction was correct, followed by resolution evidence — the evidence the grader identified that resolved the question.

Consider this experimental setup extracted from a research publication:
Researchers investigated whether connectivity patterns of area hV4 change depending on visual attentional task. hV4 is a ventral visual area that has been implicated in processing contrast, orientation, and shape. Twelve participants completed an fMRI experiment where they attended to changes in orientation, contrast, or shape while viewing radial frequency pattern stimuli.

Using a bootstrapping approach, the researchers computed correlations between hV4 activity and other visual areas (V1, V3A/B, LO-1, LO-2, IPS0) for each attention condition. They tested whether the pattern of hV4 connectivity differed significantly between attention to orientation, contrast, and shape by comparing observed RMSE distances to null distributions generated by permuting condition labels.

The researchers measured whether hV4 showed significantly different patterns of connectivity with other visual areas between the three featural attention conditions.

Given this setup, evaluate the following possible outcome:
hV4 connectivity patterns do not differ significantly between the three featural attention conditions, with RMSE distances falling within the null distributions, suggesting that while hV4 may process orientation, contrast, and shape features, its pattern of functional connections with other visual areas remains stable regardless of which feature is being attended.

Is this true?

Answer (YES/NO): NO